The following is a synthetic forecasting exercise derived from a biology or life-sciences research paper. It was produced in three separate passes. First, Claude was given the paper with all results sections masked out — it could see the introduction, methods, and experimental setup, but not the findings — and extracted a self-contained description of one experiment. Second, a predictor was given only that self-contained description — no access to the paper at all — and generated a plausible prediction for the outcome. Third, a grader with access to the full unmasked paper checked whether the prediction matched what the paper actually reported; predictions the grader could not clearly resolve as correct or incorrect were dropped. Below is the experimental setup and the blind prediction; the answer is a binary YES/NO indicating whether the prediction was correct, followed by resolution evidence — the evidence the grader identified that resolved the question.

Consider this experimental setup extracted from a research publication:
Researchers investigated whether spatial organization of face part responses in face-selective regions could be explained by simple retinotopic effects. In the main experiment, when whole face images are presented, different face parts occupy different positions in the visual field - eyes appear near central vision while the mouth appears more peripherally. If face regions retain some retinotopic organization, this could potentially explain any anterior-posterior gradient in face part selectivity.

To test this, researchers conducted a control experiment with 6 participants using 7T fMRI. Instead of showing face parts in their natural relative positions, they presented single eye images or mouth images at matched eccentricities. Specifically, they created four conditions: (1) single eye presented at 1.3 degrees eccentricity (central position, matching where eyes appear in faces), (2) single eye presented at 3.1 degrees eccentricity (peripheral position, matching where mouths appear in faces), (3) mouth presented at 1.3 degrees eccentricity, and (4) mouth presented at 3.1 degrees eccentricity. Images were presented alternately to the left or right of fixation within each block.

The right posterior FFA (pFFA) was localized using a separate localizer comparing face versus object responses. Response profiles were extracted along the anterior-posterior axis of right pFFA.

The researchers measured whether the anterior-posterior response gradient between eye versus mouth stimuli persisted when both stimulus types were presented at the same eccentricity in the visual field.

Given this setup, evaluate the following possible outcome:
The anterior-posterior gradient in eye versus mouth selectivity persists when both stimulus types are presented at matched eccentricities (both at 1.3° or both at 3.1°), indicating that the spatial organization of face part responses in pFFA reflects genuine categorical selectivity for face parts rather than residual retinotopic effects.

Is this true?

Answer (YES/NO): YES